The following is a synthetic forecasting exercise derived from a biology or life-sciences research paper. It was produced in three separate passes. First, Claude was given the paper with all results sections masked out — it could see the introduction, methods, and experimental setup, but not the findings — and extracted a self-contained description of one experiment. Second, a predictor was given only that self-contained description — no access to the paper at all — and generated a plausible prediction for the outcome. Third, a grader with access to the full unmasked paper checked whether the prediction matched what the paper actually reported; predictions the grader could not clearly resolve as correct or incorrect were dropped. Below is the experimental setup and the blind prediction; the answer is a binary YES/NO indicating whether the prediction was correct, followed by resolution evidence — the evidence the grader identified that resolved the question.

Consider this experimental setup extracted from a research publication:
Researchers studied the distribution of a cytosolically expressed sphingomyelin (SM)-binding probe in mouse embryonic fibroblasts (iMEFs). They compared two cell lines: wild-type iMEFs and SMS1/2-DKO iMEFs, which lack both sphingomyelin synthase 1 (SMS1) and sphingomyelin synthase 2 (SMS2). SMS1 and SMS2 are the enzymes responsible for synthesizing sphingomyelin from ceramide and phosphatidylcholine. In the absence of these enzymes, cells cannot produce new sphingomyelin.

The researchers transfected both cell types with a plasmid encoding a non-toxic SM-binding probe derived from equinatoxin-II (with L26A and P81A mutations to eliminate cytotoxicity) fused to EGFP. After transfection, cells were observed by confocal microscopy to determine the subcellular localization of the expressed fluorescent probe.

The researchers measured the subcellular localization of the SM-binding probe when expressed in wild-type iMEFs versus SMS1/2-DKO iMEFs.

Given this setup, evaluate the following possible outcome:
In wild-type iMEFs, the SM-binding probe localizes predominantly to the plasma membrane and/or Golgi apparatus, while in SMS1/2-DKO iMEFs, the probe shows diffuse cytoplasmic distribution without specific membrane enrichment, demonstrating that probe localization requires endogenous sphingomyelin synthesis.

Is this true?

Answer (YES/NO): NO